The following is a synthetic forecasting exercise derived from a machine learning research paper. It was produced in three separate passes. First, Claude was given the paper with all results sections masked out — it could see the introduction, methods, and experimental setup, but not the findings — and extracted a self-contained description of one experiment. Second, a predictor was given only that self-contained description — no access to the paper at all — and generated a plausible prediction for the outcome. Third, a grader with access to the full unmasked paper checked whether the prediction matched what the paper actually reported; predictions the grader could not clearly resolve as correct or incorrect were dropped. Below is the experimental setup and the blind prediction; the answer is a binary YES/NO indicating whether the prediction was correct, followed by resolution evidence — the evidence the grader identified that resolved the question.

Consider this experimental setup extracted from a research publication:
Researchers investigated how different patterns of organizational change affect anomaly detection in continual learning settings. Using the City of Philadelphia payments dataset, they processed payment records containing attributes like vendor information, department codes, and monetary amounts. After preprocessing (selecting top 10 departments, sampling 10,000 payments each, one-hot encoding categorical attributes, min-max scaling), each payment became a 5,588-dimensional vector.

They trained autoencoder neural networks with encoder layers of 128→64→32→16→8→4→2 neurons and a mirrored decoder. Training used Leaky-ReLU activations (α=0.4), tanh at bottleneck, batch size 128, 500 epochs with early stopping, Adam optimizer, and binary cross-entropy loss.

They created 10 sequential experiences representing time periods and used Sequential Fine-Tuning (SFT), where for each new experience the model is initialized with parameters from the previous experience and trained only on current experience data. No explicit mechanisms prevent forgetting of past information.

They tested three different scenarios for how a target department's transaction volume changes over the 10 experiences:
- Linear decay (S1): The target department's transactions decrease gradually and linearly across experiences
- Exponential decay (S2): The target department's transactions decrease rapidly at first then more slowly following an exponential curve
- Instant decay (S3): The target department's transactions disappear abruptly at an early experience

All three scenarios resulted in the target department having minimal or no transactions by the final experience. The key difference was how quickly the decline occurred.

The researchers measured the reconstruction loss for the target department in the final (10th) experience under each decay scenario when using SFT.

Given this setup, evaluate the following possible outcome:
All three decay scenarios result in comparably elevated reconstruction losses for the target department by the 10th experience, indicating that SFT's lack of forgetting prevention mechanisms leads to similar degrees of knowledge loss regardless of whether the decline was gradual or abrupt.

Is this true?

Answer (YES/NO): NO